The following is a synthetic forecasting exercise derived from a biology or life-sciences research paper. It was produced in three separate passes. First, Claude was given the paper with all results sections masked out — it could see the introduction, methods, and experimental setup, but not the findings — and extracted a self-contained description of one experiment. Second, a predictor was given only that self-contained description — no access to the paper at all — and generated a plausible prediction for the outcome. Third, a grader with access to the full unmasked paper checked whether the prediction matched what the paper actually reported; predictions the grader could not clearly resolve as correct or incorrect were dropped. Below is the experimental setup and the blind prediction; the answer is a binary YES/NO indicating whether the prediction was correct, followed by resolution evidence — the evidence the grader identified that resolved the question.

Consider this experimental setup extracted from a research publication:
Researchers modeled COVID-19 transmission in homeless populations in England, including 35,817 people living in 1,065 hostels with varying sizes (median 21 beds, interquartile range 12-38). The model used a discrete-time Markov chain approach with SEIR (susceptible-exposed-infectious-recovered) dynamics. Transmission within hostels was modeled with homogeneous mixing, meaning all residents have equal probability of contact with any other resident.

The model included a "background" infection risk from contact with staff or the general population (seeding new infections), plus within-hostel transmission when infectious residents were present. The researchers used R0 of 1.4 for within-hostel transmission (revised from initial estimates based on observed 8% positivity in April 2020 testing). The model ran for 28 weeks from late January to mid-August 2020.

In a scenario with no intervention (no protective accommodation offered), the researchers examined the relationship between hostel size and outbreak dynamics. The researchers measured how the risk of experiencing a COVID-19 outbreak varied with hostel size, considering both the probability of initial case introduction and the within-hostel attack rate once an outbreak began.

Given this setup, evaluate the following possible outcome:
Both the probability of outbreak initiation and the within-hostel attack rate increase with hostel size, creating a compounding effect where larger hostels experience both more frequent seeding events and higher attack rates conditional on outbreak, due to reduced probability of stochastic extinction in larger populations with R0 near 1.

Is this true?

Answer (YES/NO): YES